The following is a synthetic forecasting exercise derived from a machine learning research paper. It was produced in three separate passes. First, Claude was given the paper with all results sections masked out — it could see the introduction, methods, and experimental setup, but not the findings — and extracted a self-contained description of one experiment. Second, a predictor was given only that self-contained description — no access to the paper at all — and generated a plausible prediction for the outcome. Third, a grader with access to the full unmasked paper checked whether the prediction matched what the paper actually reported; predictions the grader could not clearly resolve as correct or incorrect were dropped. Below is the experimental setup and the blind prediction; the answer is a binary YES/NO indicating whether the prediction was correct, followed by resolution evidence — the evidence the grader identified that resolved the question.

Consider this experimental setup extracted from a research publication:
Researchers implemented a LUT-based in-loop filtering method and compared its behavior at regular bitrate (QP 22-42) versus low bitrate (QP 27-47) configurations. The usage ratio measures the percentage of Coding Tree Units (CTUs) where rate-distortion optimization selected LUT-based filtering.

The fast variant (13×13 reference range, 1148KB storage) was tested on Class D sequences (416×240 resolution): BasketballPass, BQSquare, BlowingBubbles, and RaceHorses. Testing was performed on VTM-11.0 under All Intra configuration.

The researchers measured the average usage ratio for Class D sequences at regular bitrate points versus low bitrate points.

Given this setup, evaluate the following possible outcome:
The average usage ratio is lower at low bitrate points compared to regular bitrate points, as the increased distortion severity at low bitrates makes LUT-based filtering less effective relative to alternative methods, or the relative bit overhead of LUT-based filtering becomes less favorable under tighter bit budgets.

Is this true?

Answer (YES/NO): NO